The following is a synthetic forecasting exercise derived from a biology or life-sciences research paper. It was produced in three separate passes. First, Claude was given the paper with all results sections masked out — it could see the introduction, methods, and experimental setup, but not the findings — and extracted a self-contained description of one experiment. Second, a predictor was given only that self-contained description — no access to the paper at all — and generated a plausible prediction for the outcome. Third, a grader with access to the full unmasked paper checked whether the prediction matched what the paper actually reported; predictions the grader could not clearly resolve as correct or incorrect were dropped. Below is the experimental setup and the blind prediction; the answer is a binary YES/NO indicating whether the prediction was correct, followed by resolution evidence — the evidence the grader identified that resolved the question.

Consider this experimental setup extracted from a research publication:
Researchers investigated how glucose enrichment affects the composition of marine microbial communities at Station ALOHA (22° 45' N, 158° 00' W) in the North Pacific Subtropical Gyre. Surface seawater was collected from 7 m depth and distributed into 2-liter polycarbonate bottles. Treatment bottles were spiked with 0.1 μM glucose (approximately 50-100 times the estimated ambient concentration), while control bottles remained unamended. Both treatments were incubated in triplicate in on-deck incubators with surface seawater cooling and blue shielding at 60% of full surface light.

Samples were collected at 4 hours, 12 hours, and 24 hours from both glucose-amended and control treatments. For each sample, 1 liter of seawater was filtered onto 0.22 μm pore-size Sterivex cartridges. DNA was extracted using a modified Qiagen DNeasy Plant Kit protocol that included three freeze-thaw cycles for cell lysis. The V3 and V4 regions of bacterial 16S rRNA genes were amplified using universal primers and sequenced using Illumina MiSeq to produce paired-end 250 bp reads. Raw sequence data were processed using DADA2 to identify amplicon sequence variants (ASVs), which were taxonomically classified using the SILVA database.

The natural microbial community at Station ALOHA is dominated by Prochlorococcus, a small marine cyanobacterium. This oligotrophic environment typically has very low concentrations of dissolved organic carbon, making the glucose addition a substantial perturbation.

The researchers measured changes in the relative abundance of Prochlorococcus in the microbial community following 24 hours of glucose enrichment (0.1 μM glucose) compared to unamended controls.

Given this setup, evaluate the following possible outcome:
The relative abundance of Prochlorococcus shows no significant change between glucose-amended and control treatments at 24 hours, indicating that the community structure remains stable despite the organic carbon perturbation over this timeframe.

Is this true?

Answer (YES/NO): YES